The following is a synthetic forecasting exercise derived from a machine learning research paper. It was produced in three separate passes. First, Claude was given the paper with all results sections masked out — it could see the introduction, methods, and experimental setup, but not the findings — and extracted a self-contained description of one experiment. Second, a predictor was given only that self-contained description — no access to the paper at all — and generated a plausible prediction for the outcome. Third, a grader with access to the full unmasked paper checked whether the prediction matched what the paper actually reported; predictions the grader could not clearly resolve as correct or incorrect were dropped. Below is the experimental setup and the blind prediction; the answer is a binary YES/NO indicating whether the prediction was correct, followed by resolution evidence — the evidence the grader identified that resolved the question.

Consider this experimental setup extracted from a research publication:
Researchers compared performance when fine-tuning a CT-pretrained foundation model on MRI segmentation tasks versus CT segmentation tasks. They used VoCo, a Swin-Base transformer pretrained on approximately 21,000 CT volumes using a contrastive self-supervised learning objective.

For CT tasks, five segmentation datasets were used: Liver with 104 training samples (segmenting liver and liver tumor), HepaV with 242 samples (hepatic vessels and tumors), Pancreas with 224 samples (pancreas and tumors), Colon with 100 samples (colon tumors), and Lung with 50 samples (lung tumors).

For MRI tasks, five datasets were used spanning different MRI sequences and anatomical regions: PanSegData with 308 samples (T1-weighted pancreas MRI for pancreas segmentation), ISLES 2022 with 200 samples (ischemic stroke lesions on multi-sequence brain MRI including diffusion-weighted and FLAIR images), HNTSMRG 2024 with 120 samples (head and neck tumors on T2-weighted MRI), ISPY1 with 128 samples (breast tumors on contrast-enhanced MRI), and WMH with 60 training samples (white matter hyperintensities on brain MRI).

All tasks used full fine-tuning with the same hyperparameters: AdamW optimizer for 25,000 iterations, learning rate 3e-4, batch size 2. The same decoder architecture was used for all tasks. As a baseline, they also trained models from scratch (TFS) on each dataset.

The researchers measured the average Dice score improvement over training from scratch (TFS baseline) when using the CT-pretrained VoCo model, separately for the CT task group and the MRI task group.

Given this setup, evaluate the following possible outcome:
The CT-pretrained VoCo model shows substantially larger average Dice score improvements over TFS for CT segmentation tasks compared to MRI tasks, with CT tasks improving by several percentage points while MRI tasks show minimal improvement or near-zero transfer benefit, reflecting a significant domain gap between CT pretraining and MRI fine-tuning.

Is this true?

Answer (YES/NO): NO